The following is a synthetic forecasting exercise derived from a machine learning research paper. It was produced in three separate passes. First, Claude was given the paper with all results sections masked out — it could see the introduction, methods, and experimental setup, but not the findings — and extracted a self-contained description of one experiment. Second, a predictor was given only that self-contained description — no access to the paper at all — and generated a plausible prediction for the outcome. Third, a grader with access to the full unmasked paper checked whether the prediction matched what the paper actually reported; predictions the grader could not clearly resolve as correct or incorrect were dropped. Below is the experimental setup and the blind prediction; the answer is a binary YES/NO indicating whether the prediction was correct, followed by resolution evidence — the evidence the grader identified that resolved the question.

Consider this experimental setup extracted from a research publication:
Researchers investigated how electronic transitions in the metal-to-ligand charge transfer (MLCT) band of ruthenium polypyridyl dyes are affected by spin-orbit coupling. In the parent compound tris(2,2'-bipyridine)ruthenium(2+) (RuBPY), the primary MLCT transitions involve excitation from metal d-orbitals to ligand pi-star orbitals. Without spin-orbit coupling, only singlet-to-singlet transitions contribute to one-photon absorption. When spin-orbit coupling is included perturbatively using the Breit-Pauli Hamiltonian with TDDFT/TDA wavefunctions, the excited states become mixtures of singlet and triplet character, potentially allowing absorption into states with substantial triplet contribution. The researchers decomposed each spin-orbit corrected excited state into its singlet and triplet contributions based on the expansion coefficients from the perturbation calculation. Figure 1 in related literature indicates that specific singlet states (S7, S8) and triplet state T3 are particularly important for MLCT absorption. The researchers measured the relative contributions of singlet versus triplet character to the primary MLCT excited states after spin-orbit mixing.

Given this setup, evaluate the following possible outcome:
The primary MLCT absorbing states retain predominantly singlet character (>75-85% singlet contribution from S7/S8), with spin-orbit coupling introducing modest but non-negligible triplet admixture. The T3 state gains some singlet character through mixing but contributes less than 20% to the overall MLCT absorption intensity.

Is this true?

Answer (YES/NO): NO